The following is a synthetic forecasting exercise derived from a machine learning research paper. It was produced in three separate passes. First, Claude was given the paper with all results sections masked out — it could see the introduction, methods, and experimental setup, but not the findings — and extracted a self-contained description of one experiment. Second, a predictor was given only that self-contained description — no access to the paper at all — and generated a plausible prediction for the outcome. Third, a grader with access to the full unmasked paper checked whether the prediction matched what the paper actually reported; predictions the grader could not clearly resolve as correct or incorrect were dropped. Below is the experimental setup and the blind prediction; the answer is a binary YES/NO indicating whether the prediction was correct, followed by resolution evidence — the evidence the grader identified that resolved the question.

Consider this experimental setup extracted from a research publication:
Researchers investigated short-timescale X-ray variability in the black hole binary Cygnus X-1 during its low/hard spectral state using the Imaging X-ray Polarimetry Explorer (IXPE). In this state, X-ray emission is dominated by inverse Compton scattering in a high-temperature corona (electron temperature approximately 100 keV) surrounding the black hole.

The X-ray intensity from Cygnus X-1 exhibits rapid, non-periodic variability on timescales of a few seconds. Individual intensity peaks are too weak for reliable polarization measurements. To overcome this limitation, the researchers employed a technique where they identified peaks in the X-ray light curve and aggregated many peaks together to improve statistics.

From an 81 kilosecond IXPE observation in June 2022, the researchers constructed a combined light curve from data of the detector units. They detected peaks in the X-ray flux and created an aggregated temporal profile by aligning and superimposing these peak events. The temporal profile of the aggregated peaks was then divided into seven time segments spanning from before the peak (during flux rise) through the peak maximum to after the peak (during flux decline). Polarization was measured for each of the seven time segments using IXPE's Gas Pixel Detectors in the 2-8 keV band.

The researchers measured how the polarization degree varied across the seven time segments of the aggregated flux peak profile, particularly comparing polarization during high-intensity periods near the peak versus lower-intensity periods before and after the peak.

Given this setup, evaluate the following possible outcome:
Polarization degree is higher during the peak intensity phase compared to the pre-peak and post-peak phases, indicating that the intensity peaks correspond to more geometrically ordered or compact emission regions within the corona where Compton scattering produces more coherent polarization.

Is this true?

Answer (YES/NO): NO